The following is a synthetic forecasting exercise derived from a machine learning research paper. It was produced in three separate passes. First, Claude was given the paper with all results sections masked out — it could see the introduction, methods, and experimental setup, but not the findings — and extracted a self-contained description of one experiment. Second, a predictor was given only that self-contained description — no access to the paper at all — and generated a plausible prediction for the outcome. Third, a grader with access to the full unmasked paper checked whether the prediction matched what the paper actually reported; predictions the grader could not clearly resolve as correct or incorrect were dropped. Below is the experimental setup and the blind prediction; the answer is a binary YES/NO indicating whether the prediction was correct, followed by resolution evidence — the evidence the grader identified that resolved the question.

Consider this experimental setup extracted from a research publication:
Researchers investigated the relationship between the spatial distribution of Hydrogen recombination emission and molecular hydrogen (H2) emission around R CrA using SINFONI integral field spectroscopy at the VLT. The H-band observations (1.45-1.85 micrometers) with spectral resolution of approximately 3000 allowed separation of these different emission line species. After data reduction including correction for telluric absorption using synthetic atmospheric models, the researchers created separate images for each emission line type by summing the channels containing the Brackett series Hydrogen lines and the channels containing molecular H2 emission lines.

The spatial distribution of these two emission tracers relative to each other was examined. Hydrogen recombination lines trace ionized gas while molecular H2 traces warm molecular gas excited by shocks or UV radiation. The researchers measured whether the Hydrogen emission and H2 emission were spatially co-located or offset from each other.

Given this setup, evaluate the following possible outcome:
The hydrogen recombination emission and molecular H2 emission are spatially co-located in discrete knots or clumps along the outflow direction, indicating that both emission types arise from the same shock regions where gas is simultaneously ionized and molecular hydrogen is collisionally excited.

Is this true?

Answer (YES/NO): NO